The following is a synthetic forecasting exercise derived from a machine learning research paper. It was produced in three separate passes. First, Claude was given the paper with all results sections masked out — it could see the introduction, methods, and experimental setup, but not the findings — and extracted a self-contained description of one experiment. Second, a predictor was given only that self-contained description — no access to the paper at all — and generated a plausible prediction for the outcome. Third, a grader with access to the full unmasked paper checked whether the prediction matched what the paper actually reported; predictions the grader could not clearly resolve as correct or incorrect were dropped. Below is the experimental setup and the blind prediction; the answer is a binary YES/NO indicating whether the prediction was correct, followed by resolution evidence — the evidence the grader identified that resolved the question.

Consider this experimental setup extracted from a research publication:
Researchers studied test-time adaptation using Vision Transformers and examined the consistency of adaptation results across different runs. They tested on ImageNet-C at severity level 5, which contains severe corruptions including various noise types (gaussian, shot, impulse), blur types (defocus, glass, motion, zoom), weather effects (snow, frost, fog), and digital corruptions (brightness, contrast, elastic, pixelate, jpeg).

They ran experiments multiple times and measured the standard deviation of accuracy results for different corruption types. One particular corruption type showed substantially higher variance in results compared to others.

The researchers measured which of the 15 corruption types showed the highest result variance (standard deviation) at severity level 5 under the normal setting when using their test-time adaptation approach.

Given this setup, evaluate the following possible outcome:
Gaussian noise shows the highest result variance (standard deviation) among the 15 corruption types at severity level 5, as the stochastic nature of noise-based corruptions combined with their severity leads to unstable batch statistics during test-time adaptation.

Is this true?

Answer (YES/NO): NO